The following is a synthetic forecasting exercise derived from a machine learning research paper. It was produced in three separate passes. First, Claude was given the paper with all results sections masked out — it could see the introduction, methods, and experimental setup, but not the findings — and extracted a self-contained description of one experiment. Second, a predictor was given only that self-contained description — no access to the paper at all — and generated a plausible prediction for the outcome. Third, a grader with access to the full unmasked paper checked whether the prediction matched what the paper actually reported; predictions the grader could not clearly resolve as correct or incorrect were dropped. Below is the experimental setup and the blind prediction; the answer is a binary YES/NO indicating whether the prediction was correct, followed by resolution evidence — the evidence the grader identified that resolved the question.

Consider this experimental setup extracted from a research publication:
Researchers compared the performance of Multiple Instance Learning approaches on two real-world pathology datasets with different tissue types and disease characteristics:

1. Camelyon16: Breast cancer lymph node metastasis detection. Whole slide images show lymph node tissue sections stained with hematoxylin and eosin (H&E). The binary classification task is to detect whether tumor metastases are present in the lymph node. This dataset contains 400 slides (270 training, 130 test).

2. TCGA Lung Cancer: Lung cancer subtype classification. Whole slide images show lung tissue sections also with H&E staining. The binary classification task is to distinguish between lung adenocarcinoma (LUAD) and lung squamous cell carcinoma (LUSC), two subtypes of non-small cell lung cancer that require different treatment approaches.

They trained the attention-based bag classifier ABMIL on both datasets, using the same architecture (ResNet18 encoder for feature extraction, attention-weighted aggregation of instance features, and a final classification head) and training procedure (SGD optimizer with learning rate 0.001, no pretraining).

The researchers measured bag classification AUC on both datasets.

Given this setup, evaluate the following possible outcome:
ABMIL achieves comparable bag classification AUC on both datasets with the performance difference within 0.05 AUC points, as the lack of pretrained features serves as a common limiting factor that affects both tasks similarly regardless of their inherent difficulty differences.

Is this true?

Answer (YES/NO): NO